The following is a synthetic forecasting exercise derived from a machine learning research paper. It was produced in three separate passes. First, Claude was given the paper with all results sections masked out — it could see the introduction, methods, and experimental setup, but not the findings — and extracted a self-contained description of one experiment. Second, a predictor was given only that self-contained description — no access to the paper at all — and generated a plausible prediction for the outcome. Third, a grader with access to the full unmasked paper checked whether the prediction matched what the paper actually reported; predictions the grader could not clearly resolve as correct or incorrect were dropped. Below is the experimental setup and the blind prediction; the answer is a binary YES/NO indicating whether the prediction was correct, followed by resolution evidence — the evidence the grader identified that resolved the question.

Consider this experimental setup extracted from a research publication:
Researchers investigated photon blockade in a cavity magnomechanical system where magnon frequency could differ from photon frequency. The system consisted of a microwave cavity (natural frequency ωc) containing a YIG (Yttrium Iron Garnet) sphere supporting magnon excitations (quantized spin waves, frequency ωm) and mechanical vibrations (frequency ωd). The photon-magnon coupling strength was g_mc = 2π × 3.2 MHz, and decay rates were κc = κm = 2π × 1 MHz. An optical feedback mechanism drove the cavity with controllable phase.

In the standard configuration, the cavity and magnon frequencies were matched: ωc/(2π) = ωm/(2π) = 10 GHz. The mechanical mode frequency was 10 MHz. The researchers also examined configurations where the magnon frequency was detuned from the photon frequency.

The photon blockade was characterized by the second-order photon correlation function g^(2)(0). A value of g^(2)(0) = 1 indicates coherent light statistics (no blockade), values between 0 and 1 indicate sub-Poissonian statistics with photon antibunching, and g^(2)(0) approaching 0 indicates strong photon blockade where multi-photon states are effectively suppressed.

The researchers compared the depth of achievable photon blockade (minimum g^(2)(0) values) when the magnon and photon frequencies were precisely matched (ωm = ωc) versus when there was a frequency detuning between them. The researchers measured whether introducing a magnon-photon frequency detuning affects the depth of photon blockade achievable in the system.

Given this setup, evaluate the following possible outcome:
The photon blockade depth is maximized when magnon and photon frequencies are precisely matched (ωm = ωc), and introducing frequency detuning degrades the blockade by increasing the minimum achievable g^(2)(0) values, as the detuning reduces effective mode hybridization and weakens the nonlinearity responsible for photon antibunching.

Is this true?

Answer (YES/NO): NO